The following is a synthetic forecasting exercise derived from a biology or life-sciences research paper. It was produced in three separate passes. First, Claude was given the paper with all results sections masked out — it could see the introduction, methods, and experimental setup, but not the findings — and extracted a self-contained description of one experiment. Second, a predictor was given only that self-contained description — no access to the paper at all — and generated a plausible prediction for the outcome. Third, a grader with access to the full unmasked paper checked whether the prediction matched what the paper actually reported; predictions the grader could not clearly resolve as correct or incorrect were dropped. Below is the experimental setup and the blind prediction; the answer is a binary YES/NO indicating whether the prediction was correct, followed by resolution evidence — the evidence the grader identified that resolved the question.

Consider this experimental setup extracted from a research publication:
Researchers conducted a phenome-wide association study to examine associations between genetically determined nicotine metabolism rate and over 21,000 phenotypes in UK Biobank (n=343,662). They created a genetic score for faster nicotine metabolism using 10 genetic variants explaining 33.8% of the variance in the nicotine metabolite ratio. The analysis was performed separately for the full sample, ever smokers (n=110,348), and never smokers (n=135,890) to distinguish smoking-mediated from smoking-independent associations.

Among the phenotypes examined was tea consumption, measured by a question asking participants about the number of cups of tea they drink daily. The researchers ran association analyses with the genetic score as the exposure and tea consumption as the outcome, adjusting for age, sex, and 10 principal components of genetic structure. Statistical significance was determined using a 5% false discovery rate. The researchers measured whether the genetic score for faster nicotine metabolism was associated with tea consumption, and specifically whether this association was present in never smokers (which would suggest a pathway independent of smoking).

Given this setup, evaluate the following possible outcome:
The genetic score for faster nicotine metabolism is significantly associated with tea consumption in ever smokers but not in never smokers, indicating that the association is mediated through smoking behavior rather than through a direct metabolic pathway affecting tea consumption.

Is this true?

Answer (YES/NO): NO